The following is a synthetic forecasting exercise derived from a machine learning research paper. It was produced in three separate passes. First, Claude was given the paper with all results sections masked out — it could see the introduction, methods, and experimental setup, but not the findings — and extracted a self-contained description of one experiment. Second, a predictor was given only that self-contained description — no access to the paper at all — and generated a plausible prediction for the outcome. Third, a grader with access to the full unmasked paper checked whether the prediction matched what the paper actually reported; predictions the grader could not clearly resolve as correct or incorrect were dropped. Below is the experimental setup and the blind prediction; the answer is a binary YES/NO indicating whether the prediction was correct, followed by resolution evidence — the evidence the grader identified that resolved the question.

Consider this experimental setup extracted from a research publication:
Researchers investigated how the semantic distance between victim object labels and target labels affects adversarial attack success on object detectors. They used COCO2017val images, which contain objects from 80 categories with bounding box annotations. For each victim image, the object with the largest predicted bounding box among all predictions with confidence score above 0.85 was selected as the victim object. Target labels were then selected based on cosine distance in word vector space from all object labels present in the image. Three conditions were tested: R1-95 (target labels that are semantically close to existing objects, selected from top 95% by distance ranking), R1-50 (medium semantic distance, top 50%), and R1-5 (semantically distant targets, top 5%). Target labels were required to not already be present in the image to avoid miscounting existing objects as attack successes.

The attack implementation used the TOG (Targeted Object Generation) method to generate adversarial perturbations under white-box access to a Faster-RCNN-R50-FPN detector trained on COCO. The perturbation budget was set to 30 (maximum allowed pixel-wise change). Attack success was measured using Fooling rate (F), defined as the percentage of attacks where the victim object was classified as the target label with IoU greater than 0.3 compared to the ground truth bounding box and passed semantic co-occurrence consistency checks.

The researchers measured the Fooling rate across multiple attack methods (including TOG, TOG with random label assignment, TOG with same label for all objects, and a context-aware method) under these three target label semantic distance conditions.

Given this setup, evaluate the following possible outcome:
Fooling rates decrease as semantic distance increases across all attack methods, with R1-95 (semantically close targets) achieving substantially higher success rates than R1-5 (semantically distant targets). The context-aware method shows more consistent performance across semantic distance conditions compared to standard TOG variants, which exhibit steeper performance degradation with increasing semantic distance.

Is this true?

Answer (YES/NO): NO